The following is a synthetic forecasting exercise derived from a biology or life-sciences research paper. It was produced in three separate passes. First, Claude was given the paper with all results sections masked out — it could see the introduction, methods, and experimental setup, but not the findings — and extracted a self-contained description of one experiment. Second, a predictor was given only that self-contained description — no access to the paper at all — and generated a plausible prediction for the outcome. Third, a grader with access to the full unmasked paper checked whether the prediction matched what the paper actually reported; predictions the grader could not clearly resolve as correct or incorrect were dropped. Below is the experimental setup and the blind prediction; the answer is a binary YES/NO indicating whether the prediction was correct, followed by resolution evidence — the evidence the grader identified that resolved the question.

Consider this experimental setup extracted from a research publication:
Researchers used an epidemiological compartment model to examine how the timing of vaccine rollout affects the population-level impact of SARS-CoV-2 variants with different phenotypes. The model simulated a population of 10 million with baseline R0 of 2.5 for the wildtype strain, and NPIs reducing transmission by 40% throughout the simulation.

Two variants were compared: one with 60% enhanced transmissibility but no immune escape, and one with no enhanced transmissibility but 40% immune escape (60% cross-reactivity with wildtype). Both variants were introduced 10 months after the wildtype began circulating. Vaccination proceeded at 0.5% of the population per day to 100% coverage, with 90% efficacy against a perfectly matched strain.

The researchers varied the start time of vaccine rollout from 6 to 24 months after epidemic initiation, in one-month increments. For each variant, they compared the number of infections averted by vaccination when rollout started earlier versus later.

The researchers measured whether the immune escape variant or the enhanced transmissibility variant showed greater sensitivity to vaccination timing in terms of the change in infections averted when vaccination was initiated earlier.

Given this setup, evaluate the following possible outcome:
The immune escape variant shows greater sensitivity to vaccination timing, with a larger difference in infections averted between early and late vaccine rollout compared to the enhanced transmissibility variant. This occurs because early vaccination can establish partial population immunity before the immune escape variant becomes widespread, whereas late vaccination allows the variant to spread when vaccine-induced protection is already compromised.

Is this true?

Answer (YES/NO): NO